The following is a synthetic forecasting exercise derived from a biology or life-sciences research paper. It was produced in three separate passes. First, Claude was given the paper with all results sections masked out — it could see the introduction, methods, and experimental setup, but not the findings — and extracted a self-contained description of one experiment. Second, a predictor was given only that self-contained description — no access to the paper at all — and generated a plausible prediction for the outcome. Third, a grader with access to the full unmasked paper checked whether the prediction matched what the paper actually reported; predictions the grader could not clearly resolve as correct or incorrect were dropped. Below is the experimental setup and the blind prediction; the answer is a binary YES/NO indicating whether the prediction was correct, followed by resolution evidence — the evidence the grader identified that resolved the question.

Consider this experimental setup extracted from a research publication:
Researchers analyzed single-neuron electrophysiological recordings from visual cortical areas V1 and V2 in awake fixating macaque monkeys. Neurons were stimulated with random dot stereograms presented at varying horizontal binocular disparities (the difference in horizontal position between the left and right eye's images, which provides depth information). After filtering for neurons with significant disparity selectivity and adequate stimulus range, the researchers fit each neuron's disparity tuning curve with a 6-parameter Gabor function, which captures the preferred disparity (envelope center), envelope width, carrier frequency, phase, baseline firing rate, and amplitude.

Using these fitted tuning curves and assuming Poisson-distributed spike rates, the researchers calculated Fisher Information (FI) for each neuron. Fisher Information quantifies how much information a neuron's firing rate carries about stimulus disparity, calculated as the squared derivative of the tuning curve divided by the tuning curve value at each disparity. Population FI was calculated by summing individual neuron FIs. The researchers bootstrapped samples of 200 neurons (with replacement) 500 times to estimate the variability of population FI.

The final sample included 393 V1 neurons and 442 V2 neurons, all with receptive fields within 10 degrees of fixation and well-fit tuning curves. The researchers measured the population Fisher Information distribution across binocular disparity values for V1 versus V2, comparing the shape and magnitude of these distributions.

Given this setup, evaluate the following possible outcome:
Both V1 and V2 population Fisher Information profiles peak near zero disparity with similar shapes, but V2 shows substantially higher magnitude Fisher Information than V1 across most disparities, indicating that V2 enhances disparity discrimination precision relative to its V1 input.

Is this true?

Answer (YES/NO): NO